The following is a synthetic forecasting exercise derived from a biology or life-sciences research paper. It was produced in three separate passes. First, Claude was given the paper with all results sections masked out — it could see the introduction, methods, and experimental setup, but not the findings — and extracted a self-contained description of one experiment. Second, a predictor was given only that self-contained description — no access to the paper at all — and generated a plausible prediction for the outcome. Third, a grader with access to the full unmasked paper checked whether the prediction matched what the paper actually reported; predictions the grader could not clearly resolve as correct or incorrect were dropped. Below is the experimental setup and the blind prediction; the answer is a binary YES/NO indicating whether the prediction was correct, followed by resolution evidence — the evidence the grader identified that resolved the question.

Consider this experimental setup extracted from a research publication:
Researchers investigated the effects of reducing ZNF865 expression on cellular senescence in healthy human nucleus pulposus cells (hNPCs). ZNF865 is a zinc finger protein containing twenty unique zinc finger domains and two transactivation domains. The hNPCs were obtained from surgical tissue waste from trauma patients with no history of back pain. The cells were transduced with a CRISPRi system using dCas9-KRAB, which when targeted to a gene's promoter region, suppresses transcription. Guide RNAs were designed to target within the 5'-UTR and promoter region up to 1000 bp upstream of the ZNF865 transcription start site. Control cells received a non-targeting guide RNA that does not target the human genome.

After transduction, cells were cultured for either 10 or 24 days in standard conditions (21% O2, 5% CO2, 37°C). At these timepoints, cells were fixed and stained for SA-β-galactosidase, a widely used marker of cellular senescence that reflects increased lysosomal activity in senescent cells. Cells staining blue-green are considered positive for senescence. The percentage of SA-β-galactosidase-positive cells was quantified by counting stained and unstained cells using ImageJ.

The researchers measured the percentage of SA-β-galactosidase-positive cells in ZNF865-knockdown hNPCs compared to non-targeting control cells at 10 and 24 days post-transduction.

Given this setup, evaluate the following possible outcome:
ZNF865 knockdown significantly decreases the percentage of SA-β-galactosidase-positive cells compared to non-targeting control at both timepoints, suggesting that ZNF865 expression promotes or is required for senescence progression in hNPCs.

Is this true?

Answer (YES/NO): NO